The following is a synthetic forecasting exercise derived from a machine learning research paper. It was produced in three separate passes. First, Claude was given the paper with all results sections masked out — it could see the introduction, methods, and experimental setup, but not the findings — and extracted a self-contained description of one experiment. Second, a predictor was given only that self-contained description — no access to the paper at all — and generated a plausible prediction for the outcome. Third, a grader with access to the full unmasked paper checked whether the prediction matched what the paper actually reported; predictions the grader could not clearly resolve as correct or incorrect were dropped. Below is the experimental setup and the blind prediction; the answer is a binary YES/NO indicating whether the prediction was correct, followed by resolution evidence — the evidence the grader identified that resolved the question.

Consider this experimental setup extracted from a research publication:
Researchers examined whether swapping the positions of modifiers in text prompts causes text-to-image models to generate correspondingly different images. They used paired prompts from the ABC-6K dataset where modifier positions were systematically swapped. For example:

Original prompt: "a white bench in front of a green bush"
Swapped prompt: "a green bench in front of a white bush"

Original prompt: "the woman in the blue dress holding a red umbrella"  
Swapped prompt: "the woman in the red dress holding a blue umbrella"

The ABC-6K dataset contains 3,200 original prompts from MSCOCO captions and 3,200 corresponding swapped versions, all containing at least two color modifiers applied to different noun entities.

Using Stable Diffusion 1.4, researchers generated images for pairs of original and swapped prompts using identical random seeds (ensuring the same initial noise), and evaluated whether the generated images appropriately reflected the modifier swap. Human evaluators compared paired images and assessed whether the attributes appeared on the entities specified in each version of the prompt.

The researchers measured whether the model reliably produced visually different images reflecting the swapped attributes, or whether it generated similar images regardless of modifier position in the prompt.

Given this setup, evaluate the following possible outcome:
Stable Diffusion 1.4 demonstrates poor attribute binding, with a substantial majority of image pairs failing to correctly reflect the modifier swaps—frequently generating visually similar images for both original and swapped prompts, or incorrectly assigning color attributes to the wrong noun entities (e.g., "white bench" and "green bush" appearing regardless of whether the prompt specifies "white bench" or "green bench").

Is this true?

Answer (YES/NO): NO